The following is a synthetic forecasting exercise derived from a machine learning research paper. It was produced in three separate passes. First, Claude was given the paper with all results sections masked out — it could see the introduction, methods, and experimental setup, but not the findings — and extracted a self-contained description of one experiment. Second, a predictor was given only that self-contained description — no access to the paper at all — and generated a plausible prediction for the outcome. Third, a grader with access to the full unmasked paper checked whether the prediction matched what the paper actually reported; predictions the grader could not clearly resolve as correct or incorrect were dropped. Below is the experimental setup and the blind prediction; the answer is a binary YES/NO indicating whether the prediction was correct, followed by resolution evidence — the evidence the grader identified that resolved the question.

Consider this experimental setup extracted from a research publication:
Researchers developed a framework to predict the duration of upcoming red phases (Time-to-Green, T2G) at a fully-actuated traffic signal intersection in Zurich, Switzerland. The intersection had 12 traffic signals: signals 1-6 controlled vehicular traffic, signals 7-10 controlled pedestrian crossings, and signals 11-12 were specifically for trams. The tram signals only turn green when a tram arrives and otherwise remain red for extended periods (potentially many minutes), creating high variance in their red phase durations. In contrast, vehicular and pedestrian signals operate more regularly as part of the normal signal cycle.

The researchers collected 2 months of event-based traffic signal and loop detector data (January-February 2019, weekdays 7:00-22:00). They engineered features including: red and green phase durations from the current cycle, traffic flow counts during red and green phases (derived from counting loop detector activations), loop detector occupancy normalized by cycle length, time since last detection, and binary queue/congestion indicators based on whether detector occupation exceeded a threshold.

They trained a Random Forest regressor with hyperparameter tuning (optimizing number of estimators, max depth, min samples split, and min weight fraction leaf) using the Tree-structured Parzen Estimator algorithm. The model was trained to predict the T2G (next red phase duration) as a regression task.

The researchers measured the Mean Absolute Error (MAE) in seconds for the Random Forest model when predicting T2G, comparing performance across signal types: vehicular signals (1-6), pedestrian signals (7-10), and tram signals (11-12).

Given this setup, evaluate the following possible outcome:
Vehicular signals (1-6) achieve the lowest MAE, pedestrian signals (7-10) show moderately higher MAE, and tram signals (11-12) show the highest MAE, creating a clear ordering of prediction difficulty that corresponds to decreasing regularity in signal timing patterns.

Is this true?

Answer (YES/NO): NO